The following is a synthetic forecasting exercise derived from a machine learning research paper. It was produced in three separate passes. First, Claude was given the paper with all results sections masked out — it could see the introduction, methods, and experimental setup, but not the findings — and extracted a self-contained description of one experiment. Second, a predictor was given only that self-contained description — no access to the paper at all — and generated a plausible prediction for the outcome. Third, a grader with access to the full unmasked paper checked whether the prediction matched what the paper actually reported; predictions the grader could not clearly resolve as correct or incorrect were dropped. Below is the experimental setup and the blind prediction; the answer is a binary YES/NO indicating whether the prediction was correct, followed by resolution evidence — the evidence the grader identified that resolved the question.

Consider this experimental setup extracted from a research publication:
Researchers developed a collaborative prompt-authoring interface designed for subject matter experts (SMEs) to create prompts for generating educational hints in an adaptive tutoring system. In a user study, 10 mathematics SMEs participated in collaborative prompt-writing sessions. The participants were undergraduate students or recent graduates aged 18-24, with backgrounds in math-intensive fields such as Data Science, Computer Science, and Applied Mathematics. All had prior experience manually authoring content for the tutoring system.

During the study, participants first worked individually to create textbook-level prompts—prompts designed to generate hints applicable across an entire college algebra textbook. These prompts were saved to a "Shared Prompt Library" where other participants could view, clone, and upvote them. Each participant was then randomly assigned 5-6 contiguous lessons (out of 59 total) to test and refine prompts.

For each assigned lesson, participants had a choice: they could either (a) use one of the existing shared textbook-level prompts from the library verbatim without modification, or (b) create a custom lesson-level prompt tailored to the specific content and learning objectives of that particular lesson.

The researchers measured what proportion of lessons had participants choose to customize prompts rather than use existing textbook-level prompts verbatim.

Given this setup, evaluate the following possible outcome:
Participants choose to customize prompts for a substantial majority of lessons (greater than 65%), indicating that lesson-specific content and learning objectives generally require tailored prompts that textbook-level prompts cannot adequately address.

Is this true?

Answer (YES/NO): YES